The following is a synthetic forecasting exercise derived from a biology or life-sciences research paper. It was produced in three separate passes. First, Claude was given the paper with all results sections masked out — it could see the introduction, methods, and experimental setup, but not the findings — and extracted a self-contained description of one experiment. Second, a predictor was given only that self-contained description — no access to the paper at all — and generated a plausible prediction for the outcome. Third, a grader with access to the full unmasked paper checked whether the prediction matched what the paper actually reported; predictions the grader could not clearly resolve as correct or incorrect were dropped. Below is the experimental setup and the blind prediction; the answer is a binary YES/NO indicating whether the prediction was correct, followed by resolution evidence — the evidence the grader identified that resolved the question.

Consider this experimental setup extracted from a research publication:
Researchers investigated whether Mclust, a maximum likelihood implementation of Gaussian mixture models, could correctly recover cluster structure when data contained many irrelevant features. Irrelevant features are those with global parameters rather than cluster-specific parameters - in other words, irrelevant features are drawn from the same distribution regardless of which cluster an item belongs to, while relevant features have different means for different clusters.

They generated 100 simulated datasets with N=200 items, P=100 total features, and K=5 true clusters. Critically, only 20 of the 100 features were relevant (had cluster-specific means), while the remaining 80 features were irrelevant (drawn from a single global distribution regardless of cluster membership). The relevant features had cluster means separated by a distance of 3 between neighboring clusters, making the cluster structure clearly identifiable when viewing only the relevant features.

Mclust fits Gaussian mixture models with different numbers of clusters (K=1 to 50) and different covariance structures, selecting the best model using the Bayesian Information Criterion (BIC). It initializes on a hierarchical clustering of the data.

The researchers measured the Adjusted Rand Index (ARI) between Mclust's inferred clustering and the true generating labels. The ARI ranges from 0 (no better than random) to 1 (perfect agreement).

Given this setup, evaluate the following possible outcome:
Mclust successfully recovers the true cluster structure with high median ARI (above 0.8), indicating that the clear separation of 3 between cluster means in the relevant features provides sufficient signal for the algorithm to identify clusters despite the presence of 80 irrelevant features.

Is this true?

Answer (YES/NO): NO